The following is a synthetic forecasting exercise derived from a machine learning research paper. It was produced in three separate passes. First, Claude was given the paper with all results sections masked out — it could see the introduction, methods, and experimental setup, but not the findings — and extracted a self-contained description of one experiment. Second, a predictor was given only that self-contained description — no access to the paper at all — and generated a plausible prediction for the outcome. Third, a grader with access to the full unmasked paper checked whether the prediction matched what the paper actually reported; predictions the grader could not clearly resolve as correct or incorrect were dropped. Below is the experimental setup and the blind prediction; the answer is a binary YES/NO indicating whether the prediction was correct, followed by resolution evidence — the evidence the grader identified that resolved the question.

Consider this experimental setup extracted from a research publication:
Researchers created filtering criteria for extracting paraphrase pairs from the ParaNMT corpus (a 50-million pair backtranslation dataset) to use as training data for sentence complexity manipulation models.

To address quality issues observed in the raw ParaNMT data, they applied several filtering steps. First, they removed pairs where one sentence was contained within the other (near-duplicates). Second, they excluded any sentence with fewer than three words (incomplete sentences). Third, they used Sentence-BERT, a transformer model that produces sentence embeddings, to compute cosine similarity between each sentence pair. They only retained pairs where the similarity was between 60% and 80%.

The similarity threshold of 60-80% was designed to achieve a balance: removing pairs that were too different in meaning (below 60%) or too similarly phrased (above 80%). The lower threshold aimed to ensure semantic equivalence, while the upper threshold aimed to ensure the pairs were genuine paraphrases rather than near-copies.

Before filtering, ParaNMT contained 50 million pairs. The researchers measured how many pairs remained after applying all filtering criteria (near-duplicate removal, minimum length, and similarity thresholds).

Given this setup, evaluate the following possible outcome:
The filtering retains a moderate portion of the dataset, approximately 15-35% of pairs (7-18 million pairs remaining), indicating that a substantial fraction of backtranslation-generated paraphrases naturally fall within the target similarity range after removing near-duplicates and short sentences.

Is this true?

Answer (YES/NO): YES